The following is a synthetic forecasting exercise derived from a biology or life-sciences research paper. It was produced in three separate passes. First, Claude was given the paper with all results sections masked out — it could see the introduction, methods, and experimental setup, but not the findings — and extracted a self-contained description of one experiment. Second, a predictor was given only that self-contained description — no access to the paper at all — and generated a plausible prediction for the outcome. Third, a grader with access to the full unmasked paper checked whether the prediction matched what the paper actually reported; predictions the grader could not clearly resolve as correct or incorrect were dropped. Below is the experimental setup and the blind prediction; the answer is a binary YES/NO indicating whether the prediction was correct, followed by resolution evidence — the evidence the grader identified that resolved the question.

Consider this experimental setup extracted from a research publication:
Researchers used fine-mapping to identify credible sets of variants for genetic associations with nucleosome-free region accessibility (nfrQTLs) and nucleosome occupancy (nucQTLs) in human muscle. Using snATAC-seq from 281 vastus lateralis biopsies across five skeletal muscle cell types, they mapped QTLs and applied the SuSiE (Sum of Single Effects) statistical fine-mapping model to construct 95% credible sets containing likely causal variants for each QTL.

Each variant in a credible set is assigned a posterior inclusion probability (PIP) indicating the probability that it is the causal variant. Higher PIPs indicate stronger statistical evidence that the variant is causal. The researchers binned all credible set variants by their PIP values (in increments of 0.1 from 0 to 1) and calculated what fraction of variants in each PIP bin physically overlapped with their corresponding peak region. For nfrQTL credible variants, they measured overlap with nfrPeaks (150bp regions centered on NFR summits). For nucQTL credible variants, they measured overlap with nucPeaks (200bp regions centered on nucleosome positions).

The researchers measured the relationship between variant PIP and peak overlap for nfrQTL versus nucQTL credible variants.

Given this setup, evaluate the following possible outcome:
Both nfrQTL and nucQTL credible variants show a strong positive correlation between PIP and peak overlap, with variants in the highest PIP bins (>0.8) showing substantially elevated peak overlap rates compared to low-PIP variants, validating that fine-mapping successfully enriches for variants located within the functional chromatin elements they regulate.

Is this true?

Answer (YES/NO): NO